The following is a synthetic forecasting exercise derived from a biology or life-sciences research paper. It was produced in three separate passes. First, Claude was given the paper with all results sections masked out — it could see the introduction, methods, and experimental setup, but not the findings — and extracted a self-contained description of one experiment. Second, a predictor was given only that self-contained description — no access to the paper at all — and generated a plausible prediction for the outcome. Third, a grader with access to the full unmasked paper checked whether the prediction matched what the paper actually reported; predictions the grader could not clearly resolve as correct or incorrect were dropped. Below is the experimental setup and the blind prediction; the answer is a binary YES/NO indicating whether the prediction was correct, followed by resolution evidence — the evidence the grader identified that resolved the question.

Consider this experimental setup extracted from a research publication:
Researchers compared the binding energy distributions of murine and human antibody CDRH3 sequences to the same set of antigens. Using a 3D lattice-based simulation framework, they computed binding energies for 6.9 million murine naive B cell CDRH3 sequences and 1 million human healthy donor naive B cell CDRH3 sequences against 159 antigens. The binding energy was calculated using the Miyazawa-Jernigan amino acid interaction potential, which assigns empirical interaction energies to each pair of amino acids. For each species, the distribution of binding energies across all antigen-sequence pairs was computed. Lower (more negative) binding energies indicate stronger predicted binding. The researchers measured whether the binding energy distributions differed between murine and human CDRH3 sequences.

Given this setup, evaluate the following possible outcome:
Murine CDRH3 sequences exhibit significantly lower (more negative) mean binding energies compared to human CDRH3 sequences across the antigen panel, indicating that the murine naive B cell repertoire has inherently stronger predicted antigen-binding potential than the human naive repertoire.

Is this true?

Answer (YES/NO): NO